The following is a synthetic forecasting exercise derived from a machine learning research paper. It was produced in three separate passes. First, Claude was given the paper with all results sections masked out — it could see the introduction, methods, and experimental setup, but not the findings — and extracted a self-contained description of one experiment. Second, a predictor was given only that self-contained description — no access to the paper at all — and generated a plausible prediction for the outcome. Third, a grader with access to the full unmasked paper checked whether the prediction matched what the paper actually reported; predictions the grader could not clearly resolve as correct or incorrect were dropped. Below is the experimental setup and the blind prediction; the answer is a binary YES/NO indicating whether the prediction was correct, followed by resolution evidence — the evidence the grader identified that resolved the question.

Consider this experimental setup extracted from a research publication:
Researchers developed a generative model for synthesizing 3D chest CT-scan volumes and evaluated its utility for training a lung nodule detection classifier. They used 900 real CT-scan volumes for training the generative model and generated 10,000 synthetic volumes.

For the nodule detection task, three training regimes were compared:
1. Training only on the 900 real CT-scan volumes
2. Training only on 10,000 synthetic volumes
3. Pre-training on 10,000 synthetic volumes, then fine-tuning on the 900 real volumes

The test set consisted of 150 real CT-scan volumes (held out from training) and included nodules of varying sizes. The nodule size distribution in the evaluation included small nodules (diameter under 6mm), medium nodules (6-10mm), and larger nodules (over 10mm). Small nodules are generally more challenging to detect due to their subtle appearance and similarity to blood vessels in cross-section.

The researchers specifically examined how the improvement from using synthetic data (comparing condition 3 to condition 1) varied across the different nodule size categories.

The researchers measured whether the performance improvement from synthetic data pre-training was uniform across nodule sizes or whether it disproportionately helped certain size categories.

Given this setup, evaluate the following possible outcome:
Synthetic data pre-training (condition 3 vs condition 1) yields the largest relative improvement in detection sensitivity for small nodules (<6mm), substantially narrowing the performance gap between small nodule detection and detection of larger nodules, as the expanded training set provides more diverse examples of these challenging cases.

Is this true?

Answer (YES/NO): NO